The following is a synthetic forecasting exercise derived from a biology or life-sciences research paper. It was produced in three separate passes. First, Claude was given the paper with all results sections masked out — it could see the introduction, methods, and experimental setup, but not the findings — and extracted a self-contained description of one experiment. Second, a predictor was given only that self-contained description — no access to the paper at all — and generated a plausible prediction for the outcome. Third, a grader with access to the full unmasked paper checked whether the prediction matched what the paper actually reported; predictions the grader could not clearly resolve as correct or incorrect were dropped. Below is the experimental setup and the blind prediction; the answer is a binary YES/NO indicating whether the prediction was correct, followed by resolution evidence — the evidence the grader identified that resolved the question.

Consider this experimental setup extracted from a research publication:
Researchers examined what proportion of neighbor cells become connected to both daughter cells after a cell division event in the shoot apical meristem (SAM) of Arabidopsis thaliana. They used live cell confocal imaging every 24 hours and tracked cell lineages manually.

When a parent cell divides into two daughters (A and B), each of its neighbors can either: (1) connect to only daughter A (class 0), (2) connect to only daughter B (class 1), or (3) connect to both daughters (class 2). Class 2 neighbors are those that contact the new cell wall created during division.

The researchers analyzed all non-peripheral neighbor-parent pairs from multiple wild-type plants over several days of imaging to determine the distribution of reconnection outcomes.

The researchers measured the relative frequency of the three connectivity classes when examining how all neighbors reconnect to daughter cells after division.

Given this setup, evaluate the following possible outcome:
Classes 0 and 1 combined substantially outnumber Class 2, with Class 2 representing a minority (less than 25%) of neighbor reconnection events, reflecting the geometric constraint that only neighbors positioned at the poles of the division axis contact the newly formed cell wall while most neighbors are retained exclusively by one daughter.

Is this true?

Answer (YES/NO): NO